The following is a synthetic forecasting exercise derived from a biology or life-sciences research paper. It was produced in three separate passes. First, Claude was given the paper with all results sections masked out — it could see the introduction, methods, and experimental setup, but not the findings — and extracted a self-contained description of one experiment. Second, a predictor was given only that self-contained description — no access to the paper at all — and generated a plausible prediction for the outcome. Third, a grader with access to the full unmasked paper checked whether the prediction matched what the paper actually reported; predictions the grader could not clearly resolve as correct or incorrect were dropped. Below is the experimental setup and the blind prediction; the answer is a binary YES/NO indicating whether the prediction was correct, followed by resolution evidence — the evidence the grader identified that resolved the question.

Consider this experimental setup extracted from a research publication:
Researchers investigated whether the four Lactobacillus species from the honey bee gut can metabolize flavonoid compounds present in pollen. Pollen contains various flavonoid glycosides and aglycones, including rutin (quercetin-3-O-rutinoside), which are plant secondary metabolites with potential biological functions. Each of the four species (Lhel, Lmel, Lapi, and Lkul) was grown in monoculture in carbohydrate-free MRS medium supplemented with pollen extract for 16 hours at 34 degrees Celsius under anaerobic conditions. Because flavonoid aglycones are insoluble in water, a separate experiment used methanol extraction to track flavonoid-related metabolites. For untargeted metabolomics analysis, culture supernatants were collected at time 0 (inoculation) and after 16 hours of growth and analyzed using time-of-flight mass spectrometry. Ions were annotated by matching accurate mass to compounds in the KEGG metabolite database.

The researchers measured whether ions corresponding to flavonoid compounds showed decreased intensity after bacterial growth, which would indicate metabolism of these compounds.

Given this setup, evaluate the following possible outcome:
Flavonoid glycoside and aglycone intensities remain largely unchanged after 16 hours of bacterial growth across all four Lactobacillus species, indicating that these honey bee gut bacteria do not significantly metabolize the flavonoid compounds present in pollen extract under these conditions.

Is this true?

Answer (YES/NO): NO